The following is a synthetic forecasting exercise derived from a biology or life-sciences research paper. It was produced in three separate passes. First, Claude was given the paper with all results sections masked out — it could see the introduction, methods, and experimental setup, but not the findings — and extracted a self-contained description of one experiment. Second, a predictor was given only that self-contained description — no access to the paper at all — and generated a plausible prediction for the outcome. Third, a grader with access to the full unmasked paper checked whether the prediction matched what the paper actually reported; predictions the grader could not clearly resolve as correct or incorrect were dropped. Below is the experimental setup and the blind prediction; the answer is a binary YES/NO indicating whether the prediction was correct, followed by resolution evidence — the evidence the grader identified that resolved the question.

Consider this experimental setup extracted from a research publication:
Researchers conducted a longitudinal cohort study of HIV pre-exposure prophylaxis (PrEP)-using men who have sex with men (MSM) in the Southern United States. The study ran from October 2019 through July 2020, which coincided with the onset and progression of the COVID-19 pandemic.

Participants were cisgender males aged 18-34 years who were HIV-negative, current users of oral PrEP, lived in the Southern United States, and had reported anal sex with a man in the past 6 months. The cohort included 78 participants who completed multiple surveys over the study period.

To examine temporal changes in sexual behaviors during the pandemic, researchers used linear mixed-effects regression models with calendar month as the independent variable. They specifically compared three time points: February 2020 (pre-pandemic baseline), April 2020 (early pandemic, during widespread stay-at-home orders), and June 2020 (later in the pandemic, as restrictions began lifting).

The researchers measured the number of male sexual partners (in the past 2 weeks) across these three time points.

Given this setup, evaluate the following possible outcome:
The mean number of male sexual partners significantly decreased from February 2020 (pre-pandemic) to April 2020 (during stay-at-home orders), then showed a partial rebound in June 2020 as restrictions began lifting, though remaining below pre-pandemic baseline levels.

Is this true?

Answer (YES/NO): YES